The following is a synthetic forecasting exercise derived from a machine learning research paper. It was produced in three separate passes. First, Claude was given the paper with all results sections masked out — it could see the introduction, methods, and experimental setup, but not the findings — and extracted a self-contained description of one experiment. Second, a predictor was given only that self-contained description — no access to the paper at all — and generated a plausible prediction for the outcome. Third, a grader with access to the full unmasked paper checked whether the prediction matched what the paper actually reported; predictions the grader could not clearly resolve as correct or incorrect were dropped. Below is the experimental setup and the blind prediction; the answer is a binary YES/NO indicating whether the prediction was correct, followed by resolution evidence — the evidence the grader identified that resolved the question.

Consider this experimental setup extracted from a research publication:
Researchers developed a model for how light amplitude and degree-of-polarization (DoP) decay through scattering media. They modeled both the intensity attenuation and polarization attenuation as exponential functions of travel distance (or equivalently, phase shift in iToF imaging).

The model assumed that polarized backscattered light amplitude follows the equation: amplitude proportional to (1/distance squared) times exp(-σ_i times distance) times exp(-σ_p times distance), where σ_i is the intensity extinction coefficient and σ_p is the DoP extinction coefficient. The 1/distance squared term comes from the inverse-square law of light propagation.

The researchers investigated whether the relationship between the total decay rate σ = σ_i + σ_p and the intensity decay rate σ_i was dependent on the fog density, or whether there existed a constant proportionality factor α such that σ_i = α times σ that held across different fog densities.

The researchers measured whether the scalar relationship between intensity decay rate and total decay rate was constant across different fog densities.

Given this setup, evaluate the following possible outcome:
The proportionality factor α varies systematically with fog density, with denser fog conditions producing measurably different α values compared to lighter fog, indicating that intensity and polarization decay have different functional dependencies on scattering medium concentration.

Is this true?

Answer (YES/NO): NO